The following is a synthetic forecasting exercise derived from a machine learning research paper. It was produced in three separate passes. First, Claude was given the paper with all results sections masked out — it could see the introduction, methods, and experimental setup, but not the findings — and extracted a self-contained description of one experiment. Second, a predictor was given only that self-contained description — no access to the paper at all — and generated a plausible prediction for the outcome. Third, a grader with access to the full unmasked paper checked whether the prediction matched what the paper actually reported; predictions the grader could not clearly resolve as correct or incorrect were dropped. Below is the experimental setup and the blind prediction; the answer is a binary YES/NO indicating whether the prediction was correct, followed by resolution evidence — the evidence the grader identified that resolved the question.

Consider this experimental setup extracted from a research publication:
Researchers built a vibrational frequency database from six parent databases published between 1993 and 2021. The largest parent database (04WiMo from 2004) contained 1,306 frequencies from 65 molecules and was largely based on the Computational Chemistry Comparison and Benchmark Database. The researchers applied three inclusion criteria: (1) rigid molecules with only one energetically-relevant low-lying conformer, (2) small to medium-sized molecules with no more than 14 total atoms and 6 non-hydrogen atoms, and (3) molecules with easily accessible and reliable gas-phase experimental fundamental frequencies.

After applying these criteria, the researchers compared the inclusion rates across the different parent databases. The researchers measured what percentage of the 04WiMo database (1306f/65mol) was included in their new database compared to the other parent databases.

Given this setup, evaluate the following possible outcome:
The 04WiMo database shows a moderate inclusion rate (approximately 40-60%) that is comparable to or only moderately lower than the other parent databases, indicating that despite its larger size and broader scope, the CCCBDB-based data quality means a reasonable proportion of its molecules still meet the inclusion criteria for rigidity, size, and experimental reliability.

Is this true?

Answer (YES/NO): NO